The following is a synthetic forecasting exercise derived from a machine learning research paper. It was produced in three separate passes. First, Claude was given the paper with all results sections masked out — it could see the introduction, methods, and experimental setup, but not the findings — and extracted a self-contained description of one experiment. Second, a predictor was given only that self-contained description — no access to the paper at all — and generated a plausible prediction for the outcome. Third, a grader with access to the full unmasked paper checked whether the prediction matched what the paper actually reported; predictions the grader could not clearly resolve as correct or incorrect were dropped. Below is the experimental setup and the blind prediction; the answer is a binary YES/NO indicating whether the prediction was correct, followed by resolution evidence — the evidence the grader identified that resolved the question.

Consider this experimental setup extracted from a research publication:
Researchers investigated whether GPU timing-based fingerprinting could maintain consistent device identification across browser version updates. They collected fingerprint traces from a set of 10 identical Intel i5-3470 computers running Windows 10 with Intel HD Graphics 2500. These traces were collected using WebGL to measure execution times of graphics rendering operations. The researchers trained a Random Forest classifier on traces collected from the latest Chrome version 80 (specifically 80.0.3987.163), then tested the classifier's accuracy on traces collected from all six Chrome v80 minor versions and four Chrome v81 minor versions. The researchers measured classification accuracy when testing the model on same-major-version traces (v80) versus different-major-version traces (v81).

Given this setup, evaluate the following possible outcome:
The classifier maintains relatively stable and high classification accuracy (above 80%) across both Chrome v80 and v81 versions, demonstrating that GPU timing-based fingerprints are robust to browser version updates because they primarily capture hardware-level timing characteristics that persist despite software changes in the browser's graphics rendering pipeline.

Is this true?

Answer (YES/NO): NO